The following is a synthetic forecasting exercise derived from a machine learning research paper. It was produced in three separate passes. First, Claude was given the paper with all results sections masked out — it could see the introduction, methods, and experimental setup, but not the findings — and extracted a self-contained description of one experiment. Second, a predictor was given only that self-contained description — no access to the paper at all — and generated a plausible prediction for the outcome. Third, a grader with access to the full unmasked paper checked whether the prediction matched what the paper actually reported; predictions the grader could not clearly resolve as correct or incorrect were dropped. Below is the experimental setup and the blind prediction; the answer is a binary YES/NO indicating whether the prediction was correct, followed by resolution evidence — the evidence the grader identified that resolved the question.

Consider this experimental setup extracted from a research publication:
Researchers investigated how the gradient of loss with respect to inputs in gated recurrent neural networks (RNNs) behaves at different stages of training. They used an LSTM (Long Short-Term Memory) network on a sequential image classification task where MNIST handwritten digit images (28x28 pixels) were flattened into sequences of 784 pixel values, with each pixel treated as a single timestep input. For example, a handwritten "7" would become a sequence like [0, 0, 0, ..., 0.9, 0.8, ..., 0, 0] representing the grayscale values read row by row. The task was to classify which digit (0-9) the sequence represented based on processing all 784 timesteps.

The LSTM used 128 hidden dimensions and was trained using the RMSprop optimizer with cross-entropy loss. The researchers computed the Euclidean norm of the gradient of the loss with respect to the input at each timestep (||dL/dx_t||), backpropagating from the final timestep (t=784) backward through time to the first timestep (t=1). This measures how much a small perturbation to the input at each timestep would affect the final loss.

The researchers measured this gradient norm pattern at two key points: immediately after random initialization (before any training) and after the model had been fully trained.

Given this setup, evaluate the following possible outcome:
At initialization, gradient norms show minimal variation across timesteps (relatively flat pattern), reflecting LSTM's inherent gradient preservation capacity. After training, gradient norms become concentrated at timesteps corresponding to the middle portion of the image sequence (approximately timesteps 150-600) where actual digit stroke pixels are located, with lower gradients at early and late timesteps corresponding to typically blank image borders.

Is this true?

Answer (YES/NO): NO